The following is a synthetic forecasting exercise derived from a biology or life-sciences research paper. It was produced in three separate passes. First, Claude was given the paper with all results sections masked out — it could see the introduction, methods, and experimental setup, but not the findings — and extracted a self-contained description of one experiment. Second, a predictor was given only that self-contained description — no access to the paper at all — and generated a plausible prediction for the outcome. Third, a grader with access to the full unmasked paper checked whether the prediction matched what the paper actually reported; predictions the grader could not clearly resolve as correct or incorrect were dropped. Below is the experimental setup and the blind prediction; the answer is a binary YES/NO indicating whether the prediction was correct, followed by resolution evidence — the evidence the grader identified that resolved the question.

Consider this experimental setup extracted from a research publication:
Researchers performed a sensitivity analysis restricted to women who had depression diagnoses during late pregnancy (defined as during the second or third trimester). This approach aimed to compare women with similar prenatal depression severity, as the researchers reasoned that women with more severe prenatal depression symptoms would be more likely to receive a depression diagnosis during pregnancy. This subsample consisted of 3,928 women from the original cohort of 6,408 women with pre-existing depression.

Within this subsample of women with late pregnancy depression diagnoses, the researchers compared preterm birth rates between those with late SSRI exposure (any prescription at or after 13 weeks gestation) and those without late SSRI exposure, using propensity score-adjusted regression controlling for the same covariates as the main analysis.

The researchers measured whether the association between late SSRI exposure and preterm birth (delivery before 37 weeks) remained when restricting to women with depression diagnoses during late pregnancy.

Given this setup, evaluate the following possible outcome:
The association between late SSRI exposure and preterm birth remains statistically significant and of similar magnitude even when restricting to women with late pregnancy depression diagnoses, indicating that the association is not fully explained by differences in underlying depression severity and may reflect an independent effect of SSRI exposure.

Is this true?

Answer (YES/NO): NO